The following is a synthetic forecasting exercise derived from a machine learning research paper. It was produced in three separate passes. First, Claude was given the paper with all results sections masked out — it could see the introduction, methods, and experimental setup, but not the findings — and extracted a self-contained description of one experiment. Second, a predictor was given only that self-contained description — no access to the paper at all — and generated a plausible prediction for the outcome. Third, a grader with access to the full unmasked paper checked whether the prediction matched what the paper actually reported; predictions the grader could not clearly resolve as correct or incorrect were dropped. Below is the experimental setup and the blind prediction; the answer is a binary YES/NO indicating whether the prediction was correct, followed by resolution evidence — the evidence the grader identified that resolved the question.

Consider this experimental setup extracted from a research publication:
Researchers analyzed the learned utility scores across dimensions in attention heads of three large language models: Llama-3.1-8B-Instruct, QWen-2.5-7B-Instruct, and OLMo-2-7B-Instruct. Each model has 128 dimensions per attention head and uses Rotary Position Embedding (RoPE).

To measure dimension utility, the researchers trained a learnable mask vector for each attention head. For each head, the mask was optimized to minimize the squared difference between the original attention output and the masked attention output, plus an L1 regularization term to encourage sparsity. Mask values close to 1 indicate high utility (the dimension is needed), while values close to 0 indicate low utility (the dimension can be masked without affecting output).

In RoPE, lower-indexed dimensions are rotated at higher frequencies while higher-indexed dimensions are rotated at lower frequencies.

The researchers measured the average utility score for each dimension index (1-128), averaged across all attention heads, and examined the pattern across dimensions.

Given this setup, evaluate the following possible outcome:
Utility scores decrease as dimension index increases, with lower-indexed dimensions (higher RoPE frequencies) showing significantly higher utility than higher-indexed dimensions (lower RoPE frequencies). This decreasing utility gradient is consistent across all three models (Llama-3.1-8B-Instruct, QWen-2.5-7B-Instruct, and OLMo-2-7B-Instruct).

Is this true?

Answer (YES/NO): NO